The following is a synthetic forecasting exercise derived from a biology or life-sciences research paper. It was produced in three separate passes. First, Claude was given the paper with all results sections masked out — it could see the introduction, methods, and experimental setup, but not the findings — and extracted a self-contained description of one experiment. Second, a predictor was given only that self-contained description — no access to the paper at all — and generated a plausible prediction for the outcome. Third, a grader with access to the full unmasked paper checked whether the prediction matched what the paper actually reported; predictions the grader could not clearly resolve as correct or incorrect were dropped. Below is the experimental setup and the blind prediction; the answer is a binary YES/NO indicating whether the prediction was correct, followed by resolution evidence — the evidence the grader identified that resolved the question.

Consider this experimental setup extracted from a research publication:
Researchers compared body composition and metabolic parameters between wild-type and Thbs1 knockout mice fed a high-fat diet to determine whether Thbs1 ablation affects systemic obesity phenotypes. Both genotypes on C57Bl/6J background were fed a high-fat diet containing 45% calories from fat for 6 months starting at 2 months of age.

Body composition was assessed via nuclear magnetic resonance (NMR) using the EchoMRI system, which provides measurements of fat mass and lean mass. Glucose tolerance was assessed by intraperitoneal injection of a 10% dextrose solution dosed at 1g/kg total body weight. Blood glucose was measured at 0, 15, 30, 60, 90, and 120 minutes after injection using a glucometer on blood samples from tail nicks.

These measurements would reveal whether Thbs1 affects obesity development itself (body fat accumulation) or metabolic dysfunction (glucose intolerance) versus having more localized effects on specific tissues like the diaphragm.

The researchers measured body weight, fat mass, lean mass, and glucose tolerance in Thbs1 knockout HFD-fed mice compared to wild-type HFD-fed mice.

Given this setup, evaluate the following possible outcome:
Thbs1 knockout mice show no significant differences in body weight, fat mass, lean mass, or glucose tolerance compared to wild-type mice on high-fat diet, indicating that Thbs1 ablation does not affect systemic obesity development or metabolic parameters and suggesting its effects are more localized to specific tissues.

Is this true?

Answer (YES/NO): YES